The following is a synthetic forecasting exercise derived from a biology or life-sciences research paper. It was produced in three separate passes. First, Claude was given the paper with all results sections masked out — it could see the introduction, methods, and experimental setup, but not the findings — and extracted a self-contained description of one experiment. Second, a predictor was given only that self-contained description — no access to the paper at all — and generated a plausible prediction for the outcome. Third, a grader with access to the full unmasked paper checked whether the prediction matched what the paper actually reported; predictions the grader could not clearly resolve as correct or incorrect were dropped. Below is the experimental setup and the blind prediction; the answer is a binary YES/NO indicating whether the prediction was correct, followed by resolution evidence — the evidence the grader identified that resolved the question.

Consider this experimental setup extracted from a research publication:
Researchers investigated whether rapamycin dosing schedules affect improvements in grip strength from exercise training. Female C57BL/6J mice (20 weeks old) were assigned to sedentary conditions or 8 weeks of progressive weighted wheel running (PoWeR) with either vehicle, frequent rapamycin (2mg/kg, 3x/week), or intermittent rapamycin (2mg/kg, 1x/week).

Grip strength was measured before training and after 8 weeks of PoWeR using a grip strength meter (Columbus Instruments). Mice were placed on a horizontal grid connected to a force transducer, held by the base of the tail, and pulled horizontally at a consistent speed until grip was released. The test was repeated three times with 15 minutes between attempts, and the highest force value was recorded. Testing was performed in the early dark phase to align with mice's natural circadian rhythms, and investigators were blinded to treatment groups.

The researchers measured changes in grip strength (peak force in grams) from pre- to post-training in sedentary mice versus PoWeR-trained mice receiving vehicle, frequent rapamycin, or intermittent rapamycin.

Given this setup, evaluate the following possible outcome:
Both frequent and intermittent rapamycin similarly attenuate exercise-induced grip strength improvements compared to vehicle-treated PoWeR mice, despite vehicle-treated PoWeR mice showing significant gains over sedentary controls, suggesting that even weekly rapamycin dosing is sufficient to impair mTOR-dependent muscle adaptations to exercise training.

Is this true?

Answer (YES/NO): NO